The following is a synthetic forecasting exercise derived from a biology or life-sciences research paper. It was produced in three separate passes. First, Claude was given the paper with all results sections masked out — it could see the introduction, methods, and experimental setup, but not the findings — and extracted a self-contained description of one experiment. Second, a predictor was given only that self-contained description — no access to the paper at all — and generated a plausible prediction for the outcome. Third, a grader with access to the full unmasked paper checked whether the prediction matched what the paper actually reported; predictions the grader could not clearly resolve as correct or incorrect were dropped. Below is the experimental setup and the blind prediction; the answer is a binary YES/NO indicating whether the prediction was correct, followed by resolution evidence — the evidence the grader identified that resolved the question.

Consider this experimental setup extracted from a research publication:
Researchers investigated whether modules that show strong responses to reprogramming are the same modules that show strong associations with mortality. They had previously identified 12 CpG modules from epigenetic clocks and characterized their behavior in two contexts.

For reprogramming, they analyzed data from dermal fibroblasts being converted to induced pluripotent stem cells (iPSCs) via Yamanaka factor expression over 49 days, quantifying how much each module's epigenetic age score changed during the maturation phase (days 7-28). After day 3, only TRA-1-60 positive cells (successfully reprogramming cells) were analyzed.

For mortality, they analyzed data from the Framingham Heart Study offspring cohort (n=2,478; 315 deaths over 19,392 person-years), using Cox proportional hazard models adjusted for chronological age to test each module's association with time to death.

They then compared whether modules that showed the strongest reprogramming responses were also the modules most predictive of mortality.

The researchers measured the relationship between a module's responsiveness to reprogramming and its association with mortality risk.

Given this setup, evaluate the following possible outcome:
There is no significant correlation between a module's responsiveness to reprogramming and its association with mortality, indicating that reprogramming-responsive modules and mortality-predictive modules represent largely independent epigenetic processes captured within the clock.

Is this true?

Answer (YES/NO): NO